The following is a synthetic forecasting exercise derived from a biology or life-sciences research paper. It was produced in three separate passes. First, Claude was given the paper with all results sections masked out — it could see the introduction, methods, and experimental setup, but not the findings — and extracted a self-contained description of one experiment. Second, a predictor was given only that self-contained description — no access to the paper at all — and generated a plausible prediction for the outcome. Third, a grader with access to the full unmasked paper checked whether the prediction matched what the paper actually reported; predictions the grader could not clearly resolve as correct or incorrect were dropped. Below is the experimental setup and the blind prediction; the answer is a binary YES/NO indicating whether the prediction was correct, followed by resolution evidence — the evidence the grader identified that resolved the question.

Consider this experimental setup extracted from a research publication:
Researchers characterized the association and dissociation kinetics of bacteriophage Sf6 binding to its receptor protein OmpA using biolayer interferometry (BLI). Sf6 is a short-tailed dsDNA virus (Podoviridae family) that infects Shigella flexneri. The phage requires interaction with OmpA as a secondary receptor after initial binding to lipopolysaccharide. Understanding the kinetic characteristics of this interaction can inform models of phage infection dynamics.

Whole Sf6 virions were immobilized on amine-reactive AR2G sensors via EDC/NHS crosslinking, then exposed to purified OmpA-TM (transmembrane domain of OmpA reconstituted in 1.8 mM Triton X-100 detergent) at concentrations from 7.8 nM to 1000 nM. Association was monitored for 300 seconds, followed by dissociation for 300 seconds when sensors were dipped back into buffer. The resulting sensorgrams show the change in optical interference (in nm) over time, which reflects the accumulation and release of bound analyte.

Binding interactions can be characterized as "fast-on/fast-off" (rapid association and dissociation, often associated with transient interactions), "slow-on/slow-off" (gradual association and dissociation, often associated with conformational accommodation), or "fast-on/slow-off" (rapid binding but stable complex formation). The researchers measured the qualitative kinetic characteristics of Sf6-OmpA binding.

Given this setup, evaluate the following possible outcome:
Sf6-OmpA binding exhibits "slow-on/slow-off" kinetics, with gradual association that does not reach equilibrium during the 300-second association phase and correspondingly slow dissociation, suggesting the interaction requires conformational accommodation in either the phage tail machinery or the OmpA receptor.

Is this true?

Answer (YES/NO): NO